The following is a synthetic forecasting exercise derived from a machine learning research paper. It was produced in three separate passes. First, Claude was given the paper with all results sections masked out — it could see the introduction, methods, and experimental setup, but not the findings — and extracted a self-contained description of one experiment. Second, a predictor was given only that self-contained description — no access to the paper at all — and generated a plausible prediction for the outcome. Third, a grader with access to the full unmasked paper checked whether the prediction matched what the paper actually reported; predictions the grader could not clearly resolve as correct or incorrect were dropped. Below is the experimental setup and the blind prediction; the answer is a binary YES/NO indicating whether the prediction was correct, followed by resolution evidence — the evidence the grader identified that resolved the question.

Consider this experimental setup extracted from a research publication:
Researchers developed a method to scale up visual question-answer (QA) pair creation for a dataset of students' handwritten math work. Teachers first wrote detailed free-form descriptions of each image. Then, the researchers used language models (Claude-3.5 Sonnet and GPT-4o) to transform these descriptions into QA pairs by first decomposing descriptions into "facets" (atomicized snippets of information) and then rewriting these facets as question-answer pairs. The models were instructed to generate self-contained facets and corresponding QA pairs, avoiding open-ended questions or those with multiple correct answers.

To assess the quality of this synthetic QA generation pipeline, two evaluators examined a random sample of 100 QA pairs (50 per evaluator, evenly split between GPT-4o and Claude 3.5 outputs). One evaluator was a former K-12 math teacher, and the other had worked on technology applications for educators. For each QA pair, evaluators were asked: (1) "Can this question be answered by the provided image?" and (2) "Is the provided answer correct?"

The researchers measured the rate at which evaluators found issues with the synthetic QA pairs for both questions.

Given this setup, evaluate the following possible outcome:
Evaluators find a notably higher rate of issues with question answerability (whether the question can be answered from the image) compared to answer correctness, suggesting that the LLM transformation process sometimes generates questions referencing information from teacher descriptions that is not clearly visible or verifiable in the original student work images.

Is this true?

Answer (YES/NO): NO